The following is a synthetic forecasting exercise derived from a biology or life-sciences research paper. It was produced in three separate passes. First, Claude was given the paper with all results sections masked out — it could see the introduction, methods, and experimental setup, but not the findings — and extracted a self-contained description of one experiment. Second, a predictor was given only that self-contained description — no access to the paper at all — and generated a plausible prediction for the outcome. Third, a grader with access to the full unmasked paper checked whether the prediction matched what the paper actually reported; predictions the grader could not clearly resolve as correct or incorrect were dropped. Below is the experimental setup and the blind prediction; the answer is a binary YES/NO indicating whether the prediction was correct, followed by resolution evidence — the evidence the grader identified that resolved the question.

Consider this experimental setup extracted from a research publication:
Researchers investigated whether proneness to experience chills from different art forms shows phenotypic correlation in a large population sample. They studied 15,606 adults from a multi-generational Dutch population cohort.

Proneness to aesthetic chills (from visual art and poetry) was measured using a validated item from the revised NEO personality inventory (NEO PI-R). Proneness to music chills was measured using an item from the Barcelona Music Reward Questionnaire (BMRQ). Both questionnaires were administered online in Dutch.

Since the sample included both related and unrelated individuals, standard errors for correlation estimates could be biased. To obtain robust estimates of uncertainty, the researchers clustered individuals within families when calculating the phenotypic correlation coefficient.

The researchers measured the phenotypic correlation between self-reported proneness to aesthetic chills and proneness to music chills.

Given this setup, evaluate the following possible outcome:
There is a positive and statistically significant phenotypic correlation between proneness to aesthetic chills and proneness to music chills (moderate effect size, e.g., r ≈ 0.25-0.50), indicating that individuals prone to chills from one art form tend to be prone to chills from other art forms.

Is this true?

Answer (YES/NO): YES